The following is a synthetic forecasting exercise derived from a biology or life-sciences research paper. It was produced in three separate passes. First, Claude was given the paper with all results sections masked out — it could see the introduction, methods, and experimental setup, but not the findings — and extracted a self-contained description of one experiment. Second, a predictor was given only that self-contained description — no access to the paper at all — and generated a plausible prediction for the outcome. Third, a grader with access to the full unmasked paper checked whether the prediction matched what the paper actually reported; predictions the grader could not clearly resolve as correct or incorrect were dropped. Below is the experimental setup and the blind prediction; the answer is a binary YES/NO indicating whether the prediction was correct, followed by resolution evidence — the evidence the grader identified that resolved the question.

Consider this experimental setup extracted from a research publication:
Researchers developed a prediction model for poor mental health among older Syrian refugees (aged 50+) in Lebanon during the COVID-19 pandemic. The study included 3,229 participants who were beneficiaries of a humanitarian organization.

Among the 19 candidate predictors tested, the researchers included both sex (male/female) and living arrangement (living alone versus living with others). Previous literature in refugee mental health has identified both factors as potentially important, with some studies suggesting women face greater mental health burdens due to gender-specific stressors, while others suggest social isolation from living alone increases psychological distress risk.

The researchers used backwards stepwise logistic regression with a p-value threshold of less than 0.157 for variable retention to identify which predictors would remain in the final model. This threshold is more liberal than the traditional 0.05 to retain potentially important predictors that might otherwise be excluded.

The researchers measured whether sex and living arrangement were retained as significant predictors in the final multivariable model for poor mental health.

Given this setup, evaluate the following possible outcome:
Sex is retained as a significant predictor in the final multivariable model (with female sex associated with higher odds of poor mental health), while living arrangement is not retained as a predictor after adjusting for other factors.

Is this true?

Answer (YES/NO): NO